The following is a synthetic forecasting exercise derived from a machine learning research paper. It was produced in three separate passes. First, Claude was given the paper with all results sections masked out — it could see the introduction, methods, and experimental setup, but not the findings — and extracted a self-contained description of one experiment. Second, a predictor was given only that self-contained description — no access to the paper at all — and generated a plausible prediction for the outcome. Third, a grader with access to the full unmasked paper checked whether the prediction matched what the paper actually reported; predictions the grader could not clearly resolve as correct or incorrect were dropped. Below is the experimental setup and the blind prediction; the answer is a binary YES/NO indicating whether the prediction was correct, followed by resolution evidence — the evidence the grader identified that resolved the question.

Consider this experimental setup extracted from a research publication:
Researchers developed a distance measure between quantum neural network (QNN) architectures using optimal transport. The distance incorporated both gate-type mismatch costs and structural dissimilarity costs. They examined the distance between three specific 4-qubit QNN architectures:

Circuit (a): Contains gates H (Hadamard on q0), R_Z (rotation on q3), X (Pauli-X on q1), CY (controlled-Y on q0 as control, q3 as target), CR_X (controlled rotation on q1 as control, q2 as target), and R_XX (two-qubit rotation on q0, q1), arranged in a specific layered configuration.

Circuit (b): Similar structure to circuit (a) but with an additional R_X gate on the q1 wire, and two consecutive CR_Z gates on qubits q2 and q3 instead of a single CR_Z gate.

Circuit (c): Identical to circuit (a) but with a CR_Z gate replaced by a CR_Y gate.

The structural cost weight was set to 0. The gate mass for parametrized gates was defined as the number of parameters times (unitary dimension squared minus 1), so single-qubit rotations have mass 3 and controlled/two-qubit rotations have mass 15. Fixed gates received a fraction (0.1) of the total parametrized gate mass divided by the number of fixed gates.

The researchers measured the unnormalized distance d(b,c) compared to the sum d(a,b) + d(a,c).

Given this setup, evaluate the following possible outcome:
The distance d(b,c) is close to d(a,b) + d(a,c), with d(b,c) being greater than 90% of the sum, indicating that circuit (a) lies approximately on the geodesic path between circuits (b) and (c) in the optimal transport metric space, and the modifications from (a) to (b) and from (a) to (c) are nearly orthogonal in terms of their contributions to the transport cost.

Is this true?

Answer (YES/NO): YES